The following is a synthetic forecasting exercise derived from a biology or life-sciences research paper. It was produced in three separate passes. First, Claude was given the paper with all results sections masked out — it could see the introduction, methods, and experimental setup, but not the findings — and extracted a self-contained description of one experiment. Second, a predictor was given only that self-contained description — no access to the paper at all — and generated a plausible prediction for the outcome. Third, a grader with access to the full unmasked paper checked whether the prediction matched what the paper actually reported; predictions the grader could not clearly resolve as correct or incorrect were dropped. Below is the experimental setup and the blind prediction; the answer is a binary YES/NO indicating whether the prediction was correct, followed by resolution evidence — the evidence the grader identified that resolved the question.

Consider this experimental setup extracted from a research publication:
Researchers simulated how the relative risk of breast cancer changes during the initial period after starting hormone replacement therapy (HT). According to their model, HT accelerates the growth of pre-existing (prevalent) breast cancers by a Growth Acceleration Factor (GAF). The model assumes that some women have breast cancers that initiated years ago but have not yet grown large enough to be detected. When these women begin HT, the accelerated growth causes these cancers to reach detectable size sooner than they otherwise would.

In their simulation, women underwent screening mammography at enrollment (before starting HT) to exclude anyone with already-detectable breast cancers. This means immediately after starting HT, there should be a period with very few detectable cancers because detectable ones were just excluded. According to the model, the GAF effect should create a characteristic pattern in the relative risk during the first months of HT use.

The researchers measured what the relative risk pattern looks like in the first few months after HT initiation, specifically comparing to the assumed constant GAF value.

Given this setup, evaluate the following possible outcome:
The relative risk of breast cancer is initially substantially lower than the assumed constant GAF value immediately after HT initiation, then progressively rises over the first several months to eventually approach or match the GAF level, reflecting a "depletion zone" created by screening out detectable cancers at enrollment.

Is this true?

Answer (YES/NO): NO